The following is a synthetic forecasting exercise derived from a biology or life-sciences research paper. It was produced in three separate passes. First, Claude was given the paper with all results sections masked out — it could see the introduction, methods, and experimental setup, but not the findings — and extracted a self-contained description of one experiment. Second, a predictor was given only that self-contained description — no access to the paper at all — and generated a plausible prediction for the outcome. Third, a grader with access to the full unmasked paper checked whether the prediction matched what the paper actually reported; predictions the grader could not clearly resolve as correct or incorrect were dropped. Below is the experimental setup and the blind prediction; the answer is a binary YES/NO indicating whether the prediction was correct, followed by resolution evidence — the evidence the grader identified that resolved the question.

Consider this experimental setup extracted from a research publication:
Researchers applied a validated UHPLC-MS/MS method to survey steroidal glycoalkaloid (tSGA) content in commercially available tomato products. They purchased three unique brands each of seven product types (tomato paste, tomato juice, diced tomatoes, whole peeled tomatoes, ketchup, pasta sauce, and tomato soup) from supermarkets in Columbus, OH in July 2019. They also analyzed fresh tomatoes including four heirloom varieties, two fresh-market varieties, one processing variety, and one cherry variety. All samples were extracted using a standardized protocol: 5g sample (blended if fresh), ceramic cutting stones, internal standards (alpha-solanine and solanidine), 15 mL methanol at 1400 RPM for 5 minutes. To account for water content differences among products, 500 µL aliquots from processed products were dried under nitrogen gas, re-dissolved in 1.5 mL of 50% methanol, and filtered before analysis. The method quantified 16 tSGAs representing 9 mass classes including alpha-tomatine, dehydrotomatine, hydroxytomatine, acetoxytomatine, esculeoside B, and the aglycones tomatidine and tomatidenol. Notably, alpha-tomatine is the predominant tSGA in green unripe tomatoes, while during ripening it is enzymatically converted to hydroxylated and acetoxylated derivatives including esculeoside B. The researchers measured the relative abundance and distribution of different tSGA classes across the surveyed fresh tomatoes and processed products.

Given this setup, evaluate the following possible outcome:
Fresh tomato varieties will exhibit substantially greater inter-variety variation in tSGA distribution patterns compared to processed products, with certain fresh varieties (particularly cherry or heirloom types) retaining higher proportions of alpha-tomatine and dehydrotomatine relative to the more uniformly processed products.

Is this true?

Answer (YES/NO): NO